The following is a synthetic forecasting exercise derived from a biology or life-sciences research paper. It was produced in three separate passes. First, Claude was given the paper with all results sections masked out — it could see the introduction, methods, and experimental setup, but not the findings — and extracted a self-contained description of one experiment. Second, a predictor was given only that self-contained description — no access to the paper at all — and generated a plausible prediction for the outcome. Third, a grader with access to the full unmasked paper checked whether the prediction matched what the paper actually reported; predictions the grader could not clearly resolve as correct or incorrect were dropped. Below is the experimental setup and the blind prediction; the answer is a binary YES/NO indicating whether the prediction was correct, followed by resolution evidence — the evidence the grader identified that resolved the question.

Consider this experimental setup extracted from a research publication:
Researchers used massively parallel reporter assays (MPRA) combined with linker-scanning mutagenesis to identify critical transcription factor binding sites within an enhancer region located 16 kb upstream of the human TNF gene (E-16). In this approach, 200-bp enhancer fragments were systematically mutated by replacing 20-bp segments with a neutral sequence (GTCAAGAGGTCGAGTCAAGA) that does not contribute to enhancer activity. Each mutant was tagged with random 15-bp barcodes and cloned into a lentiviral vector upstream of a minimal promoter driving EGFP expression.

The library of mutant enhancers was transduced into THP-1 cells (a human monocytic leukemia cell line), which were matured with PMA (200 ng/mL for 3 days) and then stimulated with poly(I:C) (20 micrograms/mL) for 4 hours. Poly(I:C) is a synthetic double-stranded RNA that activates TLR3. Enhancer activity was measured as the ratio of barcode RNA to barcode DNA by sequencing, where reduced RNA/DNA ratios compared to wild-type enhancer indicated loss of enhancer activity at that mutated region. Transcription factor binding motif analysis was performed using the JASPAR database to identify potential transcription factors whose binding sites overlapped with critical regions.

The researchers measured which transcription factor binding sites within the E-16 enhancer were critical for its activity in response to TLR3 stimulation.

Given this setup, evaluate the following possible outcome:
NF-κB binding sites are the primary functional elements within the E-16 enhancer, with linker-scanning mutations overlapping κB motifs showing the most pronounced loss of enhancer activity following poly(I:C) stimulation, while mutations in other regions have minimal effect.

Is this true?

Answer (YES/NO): NO